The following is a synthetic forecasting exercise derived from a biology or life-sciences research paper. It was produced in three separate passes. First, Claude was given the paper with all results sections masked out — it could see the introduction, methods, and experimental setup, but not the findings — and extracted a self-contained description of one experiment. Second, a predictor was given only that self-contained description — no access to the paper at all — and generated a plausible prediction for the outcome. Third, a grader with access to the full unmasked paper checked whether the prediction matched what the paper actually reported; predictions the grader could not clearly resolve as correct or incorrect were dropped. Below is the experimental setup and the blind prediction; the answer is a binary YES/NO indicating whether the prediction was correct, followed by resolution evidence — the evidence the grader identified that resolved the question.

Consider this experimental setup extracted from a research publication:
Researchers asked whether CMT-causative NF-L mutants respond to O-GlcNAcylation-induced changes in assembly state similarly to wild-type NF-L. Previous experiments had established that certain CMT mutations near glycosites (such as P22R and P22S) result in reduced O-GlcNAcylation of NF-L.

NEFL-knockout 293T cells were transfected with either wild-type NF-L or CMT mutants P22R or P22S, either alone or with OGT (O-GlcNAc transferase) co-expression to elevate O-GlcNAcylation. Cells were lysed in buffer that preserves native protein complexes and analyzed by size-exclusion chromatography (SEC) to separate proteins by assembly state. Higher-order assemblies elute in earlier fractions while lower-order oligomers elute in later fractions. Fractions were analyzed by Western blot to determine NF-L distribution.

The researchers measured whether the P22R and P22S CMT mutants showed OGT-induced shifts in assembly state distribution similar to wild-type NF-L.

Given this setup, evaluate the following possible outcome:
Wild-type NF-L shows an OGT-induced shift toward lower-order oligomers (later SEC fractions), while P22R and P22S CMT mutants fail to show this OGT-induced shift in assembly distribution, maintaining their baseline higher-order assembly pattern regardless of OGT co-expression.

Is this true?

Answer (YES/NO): YES